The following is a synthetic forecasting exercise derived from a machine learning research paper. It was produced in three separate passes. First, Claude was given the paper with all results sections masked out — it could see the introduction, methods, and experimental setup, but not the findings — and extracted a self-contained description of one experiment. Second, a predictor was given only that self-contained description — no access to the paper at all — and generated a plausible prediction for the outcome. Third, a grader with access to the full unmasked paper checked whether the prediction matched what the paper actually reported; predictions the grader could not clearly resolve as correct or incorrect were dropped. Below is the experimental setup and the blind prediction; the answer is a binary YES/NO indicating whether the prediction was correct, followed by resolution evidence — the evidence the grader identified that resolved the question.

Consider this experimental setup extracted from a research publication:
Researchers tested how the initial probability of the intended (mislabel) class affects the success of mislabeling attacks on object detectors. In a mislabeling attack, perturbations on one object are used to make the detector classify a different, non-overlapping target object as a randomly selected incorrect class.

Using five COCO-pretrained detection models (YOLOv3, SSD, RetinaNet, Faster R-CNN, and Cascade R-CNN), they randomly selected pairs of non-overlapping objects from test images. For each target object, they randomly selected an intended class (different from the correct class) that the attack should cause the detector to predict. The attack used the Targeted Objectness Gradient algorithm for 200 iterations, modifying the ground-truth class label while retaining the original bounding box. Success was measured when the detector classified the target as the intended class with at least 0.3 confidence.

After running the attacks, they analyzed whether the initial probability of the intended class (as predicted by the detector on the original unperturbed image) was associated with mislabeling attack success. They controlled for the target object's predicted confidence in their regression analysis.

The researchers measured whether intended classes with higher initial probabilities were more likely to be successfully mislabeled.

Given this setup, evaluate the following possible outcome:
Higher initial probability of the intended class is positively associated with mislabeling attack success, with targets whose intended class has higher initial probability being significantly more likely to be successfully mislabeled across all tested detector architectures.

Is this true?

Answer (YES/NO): NO